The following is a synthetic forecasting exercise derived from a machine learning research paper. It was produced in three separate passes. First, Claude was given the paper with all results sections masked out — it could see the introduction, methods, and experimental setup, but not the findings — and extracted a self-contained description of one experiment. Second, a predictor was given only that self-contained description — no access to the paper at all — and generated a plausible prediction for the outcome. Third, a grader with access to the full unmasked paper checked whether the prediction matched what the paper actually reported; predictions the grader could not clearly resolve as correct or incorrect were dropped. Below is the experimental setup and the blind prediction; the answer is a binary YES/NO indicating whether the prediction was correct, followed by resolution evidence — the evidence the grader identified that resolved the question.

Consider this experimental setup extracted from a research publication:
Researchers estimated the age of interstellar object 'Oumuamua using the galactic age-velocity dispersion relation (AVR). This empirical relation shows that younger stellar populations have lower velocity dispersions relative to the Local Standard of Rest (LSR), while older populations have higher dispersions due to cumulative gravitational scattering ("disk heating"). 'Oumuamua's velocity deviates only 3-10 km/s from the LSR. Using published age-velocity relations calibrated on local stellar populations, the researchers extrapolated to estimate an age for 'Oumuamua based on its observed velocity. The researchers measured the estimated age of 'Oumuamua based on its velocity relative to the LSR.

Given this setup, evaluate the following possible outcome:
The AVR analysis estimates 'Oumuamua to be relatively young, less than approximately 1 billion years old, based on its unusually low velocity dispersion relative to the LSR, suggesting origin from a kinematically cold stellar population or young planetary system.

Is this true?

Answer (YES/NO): YES